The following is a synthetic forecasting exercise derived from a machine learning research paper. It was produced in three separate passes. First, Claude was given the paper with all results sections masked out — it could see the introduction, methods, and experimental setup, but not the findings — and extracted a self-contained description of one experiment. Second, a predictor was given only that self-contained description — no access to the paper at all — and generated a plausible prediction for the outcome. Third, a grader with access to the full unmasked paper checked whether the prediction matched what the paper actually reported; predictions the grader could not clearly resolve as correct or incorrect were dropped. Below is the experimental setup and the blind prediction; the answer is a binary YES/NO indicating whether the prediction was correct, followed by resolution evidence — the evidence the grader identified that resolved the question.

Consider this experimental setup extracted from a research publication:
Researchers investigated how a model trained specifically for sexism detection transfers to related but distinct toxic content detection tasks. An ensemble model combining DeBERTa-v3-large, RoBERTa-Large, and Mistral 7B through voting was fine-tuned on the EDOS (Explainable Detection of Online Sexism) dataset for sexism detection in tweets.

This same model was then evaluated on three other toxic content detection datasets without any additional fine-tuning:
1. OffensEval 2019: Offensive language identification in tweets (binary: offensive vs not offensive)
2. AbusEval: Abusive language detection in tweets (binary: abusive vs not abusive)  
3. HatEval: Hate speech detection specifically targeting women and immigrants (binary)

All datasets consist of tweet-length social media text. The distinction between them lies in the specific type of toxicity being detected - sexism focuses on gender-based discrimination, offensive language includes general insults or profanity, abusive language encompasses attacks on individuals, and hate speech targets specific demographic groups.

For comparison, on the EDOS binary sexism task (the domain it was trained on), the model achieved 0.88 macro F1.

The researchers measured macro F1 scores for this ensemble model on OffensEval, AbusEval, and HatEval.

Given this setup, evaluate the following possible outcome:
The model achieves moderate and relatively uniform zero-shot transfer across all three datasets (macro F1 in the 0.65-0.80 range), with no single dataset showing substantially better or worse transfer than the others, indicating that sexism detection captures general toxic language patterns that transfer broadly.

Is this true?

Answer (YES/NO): NO